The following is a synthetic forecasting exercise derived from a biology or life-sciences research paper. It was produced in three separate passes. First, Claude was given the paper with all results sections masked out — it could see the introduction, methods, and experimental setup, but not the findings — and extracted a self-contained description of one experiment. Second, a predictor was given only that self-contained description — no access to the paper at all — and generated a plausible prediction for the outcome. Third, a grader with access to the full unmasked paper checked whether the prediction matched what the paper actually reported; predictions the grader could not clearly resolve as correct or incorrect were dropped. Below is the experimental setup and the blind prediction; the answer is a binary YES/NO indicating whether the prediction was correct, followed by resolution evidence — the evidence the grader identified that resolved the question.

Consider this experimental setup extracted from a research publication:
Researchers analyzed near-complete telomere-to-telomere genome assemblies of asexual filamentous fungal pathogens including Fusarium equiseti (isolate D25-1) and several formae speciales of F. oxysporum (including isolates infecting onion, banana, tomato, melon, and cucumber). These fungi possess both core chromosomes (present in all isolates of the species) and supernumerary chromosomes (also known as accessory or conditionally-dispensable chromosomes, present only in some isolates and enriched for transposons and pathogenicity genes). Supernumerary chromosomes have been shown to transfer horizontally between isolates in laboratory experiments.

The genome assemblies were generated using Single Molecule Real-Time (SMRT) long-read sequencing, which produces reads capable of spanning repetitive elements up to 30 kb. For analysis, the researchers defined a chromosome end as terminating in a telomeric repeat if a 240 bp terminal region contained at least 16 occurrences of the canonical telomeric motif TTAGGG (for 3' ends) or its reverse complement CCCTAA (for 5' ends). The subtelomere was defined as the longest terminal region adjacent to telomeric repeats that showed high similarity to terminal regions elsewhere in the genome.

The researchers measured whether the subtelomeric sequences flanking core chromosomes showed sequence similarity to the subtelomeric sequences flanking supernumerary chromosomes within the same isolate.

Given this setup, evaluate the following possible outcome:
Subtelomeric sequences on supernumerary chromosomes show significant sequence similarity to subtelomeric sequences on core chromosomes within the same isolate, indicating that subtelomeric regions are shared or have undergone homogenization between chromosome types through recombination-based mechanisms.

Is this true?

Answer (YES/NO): YES